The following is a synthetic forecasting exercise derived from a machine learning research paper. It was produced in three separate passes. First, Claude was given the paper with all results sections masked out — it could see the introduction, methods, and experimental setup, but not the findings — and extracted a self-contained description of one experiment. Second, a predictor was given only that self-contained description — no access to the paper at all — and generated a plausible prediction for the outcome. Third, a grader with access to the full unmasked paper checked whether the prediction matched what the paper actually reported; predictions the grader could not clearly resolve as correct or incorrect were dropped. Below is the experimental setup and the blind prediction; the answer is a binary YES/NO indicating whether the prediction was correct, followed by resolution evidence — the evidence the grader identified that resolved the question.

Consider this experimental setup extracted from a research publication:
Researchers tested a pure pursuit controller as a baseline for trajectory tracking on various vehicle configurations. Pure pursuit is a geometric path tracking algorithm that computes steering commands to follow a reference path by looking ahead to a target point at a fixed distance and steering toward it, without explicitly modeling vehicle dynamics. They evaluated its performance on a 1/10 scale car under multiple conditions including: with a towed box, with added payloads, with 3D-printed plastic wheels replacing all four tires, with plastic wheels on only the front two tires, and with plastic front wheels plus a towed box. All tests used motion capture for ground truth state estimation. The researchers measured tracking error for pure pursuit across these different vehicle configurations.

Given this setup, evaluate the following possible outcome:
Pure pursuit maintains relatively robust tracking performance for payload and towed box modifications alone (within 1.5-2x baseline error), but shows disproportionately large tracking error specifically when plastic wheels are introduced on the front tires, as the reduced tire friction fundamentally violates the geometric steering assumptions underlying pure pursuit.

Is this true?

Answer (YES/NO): NO